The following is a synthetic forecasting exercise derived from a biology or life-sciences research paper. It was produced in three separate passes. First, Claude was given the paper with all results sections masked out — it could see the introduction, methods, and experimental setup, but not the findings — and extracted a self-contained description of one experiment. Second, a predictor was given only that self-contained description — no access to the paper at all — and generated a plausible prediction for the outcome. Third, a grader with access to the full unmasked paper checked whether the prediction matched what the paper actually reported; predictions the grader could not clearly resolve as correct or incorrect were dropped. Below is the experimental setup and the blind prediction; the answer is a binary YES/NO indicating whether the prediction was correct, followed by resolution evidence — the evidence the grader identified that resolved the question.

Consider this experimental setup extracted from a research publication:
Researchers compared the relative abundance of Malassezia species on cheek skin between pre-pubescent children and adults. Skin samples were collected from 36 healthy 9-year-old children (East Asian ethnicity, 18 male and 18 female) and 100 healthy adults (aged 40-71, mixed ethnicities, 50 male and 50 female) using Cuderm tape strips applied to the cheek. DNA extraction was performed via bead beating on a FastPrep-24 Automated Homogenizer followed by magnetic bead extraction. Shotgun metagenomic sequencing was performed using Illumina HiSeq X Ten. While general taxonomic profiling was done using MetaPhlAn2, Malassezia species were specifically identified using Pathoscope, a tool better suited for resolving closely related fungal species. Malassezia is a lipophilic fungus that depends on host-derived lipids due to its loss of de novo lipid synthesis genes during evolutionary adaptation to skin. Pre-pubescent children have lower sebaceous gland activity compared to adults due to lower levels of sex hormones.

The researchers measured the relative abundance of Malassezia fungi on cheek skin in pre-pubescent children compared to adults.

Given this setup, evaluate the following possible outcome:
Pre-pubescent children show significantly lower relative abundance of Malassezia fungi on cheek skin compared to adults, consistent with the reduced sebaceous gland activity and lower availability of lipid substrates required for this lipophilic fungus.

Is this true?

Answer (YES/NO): YES